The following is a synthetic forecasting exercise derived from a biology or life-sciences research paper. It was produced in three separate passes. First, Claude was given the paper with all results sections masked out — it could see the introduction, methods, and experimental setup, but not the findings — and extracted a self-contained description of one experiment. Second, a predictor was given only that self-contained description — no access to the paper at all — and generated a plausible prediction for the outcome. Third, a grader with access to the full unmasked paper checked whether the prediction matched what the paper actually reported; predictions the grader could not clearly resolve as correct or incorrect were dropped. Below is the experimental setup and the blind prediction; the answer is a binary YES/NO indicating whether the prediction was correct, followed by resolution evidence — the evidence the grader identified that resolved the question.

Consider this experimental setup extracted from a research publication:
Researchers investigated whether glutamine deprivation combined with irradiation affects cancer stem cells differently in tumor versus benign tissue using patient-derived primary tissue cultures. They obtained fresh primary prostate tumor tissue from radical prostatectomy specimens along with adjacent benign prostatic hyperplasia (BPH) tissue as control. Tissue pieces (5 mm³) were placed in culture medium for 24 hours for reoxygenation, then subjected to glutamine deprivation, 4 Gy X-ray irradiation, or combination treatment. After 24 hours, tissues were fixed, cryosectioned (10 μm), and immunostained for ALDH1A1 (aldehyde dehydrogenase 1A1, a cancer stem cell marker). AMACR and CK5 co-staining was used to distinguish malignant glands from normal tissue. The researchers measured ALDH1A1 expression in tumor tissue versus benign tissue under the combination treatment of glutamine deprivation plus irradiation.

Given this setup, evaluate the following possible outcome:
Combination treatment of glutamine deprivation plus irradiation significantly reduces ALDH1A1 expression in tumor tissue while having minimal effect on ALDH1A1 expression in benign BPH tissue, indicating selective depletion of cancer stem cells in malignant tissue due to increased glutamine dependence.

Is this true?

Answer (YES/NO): NO